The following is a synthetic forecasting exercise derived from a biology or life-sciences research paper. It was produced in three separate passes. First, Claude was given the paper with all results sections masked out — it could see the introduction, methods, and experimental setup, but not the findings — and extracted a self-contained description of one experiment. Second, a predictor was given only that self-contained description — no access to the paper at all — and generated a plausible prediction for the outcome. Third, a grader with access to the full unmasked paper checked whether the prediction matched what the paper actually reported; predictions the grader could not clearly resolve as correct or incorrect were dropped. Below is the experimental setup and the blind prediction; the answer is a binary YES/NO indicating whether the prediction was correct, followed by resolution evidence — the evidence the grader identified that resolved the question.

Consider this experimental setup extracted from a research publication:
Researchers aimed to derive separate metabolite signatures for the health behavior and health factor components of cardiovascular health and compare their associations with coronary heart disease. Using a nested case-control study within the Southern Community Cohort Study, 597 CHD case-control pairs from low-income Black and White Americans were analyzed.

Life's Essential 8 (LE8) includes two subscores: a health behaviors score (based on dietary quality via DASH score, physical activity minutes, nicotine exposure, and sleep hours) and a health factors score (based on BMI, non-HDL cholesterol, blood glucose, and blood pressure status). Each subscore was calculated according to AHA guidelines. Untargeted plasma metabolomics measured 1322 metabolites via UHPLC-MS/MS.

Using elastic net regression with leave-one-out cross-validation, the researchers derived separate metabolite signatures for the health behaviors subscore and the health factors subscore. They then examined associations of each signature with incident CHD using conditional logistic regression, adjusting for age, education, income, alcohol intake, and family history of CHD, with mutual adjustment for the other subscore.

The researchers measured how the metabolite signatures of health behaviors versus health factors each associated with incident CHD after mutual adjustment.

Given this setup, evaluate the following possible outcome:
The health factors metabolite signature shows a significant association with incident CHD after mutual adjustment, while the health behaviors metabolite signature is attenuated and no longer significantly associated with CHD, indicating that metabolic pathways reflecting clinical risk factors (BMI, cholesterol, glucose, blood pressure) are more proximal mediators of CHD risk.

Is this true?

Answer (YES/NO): NO